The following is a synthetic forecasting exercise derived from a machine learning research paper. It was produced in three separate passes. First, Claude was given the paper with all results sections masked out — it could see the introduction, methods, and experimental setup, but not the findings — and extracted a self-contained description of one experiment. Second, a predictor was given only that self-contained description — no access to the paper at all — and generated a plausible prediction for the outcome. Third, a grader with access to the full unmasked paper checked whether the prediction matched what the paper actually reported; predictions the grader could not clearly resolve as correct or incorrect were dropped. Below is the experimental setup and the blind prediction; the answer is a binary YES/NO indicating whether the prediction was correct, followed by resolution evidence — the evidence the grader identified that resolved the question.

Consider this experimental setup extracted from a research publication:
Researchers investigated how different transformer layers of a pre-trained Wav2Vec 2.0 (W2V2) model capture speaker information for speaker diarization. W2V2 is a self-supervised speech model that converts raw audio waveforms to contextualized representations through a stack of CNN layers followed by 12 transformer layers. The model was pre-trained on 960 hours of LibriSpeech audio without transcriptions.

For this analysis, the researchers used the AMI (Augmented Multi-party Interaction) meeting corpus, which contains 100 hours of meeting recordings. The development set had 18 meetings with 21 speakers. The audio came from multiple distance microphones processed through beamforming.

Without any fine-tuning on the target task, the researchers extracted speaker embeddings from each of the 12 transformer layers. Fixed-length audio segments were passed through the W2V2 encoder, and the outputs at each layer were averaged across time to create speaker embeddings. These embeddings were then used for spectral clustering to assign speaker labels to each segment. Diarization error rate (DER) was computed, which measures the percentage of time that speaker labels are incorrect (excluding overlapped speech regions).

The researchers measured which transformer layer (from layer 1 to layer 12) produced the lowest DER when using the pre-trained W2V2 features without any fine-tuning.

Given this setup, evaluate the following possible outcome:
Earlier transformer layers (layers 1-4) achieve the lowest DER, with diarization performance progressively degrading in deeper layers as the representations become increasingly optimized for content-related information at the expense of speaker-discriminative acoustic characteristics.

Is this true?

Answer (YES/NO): NO